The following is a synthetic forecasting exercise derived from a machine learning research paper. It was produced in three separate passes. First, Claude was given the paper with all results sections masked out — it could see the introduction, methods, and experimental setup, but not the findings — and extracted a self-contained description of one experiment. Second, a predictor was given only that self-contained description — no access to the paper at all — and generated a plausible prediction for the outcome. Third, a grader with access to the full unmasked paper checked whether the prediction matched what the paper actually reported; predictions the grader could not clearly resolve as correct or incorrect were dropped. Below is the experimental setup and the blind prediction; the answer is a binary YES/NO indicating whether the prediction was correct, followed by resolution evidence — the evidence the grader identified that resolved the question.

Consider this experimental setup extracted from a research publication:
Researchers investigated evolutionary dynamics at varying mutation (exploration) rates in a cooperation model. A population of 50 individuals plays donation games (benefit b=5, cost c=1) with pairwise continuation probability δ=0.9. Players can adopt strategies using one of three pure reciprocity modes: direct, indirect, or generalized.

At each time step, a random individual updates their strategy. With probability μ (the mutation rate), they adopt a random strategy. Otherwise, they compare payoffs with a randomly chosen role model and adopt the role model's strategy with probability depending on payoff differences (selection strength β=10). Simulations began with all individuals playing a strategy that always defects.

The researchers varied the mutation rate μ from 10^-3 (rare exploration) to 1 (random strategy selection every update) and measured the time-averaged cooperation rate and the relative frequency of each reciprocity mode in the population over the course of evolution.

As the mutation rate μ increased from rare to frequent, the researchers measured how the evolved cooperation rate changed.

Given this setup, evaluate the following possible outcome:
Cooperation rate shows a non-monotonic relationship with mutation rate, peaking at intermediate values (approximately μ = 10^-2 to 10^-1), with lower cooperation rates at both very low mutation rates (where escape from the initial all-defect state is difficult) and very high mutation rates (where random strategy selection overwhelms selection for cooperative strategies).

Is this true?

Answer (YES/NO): YES